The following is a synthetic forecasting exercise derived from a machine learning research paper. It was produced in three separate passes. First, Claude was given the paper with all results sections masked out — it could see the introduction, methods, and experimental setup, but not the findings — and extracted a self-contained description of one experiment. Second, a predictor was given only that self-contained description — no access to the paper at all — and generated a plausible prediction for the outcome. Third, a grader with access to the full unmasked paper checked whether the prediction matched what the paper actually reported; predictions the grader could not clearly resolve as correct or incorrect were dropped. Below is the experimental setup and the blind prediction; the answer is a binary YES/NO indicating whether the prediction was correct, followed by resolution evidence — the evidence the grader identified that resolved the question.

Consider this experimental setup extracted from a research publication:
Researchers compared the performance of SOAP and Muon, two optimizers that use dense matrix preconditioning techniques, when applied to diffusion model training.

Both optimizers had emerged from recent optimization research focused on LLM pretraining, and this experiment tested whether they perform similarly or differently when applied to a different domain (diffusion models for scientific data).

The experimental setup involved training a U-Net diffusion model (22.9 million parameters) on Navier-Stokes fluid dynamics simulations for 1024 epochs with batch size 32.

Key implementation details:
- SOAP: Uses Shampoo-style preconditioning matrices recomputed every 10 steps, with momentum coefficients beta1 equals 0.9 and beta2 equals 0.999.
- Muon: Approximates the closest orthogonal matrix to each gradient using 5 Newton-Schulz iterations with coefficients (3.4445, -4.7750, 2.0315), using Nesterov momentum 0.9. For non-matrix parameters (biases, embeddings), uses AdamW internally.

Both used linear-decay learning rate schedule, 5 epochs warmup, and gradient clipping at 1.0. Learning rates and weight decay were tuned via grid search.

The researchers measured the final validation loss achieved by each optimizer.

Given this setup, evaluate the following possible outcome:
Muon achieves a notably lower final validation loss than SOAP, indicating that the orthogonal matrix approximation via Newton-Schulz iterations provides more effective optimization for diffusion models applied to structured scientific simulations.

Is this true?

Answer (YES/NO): NO